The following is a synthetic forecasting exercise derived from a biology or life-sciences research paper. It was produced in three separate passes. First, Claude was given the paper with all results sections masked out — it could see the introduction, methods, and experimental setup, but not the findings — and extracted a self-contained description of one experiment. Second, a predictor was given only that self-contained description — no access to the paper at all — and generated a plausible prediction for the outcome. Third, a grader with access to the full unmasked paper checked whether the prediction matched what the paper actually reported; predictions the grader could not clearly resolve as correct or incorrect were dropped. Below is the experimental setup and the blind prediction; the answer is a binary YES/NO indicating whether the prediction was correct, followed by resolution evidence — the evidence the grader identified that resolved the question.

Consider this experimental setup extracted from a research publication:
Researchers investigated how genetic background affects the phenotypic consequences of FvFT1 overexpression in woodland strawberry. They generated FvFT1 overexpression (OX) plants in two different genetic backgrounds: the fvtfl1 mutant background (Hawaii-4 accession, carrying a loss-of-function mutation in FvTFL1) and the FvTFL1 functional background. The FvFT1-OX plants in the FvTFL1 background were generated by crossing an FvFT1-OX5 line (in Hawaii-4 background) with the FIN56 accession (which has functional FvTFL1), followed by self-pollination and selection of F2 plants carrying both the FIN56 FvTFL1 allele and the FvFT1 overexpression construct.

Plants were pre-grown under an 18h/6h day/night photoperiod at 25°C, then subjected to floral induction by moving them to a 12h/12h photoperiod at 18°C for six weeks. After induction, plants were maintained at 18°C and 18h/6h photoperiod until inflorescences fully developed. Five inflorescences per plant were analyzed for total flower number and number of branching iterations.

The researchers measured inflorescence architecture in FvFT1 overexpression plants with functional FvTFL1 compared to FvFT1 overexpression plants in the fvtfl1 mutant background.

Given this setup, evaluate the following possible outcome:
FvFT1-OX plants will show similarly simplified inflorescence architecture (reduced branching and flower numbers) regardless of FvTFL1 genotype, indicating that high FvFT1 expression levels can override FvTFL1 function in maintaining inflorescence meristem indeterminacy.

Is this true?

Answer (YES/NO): NO